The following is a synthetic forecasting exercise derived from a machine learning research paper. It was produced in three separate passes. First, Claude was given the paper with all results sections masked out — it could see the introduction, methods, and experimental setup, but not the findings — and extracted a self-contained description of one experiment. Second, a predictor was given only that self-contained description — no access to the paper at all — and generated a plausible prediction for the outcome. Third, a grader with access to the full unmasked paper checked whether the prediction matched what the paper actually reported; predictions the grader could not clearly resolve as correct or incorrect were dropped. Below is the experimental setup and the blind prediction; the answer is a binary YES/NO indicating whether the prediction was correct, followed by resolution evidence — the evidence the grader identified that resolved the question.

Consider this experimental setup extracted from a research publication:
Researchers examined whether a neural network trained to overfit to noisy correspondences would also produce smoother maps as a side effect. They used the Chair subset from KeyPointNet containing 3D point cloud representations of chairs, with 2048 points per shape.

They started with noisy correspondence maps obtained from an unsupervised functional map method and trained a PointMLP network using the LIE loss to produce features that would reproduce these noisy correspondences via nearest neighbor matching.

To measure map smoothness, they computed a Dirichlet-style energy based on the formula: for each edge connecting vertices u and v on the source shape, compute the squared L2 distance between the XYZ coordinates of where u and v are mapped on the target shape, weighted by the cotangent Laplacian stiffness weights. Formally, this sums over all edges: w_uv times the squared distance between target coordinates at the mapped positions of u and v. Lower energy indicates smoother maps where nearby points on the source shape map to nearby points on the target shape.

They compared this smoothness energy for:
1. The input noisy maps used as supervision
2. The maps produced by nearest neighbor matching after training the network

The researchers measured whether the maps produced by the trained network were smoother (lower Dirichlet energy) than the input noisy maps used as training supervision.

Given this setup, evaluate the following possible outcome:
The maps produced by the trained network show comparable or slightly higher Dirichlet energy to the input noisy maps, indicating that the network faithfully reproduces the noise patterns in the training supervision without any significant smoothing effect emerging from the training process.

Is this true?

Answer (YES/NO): NO